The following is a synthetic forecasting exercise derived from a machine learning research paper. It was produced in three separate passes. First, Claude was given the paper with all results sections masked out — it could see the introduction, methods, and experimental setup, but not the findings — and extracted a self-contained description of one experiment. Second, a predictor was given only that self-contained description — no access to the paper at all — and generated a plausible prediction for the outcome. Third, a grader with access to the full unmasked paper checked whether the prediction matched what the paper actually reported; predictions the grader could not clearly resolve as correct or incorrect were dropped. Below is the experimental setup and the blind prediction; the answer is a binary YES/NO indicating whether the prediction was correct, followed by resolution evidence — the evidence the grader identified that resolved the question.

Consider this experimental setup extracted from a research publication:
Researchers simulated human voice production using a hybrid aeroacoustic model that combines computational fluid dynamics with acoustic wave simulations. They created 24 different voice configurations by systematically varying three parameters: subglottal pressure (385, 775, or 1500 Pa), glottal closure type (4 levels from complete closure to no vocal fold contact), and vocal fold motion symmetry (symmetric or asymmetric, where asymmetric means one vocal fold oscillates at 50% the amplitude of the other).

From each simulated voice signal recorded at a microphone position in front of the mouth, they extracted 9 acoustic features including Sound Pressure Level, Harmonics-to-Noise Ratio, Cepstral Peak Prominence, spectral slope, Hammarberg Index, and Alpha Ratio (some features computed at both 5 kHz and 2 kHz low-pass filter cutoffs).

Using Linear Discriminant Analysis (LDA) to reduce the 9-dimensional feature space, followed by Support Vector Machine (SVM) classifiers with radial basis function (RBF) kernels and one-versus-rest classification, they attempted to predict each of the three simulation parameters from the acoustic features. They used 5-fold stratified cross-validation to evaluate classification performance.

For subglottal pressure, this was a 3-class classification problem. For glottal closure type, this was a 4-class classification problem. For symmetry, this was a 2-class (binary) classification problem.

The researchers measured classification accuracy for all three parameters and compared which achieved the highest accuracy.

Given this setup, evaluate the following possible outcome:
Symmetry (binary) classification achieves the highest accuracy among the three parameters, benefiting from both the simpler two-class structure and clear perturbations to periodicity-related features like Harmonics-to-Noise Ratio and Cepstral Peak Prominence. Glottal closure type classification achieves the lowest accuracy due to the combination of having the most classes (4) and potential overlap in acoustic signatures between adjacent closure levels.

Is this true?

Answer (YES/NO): NO